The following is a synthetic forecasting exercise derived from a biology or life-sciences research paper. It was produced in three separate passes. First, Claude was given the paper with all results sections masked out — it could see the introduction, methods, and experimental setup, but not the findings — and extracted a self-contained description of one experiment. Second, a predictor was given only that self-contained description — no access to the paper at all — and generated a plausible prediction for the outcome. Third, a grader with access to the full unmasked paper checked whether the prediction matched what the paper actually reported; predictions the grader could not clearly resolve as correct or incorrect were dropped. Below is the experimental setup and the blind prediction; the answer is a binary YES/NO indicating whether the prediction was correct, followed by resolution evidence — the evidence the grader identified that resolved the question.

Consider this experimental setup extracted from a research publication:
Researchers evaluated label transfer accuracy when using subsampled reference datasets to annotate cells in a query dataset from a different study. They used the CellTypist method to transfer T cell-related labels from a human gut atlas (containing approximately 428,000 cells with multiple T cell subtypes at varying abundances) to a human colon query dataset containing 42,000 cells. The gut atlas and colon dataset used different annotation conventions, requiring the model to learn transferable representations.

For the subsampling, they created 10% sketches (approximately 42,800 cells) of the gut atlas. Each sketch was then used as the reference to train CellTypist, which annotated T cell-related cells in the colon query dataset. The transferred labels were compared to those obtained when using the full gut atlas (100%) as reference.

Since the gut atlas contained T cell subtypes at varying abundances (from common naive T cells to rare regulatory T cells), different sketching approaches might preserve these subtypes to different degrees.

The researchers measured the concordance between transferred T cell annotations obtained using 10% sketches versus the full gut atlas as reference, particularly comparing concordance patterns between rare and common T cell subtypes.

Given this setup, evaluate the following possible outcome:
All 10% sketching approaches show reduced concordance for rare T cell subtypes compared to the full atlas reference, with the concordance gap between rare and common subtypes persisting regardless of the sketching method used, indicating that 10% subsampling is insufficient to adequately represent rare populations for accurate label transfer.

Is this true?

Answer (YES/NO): NO